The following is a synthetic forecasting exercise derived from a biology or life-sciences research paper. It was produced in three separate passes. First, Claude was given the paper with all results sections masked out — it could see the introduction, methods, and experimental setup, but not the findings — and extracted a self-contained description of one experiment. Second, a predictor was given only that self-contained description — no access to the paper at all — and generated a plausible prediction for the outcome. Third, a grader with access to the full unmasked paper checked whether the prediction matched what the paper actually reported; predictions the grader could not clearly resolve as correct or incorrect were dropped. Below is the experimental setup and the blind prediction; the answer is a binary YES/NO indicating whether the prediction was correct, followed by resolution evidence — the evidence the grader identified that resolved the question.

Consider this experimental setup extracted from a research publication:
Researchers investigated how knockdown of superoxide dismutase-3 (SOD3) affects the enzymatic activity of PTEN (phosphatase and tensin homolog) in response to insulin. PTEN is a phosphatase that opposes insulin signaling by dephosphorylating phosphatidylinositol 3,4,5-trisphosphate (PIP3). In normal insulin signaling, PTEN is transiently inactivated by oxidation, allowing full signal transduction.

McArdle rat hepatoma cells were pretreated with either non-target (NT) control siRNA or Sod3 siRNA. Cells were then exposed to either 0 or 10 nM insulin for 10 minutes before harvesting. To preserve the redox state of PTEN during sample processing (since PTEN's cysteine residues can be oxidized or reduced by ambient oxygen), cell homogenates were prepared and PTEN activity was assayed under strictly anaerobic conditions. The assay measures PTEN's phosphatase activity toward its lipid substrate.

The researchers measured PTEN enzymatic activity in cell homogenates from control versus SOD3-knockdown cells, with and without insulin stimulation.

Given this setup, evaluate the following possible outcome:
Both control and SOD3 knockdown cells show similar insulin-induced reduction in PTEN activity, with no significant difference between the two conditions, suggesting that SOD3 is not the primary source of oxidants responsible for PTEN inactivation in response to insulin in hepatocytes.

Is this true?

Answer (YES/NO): NO